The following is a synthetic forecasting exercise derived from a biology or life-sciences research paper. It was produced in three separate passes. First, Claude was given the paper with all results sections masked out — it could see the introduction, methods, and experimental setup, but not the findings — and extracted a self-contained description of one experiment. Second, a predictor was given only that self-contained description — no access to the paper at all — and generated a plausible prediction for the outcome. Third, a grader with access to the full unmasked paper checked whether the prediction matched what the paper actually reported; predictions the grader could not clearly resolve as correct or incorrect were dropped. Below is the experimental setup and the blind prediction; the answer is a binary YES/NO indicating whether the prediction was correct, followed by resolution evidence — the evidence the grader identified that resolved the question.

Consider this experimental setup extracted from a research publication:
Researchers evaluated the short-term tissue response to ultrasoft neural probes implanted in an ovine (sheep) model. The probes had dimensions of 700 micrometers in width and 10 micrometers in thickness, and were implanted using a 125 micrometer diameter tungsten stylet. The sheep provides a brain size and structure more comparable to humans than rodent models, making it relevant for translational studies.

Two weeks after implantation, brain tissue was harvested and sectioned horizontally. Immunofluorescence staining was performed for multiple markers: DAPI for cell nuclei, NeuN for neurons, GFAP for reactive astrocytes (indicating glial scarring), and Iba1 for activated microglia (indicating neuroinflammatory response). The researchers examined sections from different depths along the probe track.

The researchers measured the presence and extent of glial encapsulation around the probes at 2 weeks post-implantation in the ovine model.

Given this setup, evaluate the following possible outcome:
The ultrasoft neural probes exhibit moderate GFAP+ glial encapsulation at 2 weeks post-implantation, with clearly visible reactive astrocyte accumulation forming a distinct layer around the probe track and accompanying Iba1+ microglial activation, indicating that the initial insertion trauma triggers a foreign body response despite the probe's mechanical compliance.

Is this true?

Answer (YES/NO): NO